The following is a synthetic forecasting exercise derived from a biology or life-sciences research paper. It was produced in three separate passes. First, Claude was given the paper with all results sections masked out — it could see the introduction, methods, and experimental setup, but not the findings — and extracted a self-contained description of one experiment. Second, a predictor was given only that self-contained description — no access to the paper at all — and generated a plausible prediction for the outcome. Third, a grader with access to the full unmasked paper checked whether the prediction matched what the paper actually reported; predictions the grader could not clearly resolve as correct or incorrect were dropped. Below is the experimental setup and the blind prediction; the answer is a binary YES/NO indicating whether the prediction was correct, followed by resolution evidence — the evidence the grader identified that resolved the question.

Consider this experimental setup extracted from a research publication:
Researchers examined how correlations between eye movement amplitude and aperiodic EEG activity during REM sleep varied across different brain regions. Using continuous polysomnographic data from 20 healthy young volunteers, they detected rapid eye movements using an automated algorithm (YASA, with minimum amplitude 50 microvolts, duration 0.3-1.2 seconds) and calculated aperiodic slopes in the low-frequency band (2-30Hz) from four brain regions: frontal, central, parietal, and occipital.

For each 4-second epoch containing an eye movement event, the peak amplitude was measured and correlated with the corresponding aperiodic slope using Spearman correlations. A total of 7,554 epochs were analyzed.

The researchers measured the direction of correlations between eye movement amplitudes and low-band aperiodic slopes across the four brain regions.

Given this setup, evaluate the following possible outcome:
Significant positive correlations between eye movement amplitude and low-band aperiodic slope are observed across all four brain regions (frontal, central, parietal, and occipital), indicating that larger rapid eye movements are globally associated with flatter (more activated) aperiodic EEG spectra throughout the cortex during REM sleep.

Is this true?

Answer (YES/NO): NO